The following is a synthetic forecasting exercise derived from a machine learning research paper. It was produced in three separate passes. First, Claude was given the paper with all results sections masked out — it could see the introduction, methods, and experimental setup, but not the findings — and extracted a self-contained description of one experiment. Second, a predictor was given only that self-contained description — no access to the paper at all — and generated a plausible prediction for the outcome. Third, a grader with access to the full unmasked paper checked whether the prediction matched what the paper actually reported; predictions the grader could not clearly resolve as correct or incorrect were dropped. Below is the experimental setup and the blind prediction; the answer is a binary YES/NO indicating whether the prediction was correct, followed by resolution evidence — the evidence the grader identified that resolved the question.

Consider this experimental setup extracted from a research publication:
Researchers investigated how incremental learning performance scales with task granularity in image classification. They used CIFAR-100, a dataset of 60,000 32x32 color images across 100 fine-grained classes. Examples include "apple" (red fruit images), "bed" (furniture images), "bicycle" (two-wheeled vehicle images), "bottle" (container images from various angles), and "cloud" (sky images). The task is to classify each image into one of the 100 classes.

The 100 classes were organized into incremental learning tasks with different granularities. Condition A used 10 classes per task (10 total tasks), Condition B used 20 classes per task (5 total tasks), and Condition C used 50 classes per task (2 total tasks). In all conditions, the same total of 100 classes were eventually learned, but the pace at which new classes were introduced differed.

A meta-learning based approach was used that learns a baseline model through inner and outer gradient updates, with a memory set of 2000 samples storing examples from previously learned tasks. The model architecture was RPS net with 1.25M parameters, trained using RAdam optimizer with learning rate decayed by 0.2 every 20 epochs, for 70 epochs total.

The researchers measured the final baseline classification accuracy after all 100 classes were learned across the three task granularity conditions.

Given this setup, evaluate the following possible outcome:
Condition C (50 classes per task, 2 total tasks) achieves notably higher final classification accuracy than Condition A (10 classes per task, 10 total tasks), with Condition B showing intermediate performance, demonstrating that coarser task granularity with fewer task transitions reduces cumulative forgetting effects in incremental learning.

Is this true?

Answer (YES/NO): NO